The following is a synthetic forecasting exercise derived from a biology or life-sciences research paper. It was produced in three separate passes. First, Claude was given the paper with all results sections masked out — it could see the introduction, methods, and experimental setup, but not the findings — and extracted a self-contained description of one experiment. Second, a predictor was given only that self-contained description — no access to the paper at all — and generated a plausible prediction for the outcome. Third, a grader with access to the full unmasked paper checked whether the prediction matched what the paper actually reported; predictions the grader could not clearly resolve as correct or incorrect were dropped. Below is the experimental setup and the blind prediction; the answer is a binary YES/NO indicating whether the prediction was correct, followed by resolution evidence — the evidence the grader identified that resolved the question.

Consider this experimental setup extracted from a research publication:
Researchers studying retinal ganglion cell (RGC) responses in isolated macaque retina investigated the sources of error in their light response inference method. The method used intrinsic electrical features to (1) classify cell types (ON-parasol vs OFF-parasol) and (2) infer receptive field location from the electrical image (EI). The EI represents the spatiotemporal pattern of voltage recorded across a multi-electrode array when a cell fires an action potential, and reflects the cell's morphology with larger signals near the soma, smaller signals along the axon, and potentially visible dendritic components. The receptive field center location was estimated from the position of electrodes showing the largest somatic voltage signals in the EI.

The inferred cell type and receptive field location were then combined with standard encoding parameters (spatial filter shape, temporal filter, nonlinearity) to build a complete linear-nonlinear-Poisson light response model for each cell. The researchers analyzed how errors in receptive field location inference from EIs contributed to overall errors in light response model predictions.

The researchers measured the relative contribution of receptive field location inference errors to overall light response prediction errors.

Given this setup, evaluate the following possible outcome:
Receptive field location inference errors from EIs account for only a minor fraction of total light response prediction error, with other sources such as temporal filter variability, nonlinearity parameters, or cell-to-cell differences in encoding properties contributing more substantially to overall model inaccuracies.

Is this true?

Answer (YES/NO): NO